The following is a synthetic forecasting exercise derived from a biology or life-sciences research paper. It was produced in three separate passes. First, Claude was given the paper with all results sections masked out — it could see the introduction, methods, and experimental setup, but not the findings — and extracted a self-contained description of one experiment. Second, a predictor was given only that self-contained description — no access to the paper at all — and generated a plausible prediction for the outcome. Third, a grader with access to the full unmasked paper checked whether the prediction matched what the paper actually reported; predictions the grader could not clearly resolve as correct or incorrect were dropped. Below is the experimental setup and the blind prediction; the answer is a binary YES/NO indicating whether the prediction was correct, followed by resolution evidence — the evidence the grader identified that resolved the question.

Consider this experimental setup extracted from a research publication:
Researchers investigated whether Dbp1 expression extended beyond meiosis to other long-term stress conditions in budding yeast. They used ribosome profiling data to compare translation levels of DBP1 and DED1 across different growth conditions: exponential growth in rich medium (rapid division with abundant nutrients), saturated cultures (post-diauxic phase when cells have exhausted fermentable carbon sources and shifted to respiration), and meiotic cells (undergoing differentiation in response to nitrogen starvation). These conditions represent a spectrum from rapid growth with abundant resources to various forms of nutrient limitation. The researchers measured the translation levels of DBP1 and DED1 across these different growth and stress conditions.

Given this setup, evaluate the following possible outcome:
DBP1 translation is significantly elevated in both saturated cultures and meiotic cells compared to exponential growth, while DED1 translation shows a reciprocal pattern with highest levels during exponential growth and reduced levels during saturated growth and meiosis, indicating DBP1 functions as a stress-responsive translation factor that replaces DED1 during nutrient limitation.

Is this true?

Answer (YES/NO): YES